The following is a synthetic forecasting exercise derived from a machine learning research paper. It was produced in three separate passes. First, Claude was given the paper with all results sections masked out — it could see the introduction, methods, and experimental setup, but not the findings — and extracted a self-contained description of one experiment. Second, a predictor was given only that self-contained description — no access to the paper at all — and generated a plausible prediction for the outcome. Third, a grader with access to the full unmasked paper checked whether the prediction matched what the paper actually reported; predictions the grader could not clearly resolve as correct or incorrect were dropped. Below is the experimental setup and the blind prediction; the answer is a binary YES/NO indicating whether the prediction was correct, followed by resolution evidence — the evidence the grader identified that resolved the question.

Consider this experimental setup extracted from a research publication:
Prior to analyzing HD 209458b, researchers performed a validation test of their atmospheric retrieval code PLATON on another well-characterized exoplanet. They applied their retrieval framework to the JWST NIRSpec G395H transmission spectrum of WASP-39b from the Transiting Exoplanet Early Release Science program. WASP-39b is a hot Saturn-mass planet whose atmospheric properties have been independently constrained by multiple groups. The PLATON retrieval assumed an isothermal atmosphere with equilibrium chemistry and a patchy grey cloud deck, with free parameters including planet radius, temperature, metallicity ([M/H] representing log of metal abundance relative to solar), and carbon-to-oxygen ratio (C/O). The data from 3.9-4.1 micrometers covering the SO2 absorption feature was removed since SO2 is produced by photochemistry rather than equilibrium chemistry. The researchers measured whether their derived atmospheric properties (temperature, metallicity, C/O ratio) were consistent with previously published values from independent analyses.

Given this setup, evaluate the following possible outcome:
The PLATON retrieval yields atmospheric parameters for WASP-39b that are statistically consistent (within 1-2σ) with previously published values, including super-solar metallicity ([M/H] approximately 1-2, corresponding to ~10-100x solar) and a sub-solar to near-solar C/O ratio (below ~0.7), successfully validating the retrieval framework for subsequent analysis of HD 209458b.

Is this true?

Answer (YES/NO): YES